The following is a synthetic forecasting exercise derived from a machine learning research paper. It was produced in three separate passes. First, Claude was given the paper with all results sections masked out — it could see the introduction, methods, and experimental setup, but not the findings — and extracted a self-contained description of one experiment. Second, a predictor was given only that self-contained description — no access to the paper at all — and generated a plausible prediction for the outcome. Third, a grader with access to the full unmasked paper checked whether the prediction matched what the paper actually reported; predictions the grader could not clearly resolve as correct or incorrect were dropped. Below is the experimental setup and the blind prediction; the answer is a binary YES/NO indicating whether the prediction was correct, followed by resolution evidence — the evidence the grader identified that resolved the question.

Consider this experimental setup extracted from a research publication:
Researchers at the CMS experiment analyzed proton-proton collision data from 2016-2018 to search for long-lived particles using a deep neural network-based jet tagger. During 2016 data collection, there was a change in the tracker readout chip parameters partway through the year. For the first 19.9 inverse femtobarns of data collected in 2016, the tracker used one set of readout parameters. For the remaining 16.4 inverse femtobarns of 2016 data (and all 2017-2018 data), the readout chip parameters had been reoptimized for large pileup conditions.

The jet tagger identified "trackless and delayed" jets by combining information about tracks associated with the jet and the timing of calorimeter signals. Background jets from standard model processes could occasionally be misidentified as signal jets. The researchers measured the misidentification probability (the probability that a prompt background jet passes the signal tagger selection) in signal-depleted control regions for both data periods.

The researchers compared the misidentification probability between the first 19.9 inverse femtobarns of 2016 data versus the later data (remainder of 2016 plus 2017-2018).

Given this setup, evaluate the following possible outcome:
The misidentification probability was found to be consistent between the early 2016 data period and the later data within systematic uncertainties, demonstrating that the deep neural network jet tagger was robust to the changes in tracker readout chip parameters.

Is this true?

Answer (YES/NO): NO